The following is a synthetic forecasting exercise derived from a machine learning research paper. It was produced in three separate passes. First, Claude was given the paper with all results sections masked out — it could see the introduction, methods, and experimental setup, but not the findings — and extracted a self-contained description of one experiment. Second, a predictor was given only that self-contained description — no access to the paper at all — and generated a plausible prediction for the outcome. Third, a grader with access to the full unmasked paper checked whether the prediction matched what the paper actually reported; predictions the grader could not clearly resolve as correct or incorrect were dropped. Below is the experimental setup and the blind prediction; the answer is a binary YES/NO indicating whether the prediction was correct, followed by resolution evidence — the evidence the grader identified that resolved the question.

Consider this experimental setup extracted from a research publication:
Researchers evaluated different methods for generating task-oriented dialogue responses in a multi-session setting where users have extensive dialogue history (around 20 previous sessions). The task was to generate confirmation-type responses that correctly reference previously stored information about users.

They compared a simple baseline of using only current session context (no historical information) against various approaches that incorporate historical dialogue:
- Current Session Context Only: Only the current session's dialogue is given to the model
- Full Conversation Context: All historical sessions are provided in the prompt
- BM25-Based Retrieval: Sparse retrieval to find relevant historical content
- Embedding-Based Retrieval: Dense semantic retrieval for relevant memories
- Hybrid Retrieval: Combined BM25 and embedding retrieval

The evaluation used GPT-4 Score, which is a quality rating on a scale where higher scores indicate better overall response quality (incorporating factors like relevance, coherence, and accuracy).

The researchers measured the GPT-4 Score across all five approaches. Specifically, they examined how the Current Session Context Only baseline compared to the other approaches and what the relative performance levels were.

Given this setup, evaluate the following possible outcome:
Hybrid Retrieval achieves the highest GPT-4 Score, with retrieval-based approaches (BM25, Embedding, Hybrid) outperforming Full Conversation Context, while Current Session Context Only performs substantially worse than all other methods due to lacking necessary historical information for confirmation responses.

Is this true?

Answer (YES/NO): YES